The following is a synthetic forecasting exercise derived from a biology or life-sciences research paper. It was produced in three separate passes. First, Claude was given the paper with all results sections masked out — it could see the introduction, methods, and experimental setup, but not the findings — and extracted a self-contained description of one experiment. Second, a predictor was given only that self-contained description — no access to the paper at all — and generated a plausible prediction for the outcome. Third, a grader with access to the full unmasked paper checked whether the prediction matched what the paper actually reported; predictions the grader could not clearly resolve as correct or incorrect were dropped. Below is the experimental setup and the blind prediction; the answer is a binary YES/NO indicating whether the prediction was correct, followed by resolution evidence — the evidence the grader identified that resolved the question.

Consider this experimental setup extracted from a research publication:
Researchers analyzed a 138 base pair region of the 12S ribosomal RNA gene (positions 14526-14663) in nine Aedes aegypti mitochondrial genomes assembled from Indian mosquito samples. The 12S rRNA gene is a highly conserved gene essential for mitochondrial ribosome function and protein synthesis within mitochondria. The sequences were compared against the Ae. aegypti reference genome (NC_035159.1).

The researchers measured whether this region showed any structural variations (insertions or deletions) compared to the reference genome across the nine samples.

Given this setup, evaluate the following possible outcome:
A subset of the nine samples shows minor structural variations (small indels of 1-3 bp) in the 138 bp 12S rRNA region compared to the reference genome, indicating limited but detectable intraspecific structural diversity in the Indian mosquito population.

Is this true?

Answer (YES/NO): NO